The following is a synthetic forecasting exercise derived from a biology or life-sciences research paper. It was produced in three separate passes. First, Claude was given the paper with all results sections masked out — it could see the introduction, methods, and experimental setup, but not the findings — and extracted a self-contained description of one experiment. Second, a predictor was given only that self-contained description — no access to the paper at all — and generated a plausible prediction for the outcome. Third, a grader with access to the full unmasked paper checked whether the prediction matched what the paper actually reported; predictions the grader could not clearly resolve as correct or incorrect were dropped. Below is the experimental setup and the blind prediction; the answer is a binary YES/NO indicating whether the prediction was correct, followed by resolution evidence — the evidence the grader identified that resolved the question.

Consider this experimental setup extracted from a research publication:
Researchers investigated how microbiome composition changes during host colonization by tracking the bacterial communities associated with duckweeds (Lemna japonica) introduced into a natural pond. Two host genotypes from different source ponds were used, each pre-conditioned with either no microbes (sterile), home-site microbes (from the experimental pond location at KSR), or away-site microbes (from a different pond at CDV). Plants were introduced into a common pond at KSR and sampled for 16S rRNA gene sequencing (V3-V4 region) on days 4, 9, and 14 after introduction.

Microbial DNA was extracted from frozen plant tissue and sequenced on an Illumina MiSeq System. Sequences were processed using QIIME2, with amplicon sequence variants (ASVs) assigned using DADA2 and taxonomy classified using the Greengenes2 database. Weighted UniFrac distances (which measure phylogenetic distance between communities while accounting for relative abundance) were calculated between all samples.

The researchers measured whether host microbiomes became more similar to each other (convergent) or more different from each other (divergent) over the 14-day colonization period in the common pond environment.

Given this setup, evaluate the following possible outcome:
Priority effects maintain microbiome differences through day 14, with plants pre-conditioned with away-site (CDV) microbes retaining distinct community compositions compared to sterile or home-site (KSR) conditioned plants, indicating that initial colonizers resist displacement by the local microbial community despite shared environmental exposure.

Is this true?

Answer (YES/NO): NO